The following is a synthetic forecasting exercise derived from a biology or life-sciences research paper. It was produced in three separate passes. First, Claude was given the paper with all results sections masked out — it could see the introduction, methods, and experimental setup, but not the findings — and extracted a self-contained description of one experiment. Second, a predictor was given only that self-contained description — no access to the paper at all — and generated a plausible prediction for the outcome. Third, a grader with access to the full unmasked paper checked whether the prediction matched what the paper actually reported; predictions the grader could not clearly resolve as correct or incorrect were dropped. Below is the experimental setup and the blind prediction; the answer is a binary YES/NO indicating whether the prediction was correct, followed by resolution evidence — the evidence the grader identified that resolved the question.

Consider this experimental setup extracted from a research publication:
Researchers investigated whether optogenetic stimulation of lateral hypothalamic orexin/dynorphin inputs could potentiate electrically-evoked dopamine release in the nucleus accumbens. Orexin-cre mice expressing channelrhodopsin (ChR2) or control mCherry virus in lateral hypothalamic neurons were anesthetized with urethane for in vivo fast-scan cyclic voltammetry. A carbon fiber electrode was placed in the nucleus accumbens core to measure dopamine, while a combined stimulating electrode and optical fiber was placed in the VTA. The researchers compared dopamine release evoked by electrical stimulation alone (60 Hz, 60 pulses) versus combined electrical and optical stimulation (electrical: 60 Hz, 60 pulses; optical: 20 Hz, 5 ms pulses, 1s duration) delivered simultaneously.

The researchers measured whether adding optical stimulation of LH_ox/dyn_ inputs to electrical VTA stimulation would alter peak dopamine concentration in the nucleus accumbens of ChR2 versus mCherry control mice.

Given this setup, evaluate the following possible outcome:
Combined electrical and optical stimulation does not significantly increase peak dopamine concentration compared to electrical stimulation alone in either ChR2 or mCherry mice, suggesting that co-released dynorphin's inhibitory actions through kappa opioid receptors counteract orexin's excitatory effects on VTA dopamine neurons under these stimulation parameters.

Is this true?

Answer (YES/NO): NO